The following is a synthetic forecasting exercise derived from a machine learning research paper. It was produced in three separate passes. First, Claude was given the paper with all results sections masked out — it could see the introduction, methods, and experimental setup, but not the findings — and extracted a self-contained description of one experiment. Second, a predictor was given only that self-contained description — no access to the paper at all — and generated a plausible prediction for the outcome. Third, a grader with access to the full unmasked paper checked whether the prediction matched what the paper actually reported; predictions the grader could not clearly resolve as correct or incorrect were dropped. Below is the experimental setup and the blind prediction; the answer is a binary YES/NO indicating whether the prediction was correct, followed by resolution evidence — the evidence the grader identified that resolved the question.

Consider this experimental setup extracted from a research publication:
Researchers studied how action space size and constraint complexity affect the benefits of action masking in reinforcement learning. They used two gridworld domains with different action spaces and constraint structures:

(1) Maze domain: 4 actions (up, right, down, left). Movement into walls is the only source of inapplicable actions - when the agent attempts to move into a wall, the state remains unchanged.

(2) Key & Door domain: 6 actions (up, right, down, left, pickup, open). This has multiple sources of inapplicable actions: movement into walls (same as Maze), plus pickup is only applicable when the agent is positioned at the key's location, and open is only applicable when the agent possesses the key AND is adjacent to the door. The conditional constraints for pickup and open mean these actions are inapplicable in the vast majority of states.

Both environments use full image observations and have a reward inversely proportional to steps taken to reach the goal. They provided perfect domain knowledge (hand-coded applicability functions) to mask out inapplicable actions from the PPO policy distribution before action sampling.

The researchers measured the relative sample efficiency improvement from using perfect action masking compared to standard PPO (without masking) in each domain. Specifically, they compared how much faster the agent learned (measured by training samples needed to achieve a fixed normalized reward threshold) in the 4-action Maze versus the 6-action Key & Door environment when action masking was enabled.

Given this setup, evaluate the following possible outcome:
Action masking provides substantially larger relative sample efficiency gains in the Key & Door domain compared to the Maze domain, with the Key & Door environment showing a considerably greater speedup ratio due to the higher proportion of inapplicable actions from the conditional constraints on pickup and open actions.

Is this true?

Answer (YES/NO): YES